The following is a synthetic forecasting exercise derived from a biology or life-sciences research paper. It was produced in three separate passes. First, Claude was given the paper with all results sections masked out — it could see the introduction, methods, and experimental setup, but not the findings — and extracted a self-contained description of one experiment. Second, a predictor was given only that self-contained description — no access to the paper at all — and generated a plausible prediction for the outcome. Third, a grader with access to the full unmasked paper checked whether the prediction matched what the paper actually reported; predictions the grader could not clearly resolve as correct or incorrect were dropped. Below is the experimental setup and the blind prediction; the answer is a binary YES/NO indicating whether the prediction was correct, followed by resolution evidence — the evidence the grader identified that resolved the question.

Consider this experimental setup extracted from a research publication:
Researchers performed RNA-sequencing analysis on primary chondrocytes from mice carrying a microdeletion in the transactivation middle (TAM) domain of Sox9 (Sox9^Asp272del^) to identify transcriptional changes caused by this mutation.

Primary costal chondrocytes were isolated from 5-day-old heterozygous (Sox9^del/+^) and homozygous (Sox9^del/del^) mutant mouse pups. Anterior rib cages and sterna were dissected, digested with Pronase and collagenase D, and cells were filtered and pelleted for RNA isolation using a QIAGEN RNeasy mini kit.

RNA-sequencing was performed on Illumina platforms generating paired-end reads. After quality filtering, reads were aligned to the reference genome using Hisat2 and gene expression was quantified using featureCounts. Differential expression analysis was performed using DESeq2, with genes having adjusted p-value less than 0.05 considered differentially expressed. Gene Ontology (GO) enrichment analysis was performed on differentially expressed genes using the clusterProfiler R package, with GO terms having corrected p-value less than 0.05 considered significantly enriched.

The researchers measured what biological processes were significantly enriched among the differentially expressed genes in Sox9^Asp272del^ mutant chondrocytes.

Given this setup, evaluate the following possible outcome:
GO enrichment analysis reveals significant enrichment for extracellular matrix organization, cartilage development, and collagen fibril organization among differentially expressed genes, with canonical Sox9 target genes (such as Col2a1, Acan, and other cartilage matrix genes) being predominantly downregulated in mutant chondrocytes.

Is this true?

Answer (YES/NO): NO